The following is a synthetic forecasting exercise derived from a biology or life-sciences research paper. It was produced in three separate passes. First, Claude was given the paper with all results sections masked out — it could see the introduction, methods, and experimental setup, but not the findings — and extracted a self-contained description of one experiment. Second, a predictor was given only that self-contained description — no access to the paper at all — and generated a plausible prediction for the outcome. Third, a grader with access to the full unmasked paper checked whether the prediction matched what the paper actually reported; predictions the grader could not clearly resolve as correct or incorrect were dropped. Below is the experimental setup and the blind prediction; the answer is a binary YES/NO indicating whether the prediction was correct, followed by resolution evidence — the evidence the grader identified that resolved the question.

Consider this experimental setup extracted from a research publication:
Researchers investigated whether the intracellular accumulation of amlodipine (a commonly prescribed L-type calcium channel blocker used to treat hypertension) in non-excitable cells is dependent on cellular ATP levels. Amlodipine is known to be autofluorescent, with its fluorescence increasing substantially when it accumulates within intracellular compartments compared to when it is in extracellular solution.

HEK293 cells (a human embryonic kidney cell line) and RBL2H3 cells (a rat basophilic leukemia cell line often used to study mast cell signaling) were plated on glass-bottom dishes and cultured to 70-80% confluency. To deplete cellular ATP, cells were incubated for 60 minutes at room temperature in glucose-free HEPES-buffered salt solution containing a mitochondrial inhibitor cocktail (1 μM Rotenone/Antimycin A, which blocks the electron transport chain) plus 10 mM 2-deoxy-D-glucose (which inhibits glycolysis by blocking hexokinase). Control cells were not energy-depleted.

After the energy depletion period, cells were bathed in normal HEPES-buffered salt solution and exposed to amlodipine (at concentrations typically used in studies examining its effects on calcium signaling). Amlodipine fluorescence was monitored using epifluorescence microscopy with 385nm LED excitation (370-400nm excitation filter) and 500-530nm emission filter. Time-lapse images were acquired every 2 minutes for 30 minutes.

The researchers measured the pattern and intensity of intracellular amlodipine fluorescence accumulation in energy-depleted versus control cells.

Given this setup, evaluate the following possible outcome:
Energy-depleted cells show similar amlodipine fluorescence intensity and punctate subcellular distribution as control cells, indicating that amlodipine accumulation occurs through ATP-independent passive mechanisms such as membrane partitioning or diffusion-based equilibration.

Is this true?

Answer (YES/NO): NO